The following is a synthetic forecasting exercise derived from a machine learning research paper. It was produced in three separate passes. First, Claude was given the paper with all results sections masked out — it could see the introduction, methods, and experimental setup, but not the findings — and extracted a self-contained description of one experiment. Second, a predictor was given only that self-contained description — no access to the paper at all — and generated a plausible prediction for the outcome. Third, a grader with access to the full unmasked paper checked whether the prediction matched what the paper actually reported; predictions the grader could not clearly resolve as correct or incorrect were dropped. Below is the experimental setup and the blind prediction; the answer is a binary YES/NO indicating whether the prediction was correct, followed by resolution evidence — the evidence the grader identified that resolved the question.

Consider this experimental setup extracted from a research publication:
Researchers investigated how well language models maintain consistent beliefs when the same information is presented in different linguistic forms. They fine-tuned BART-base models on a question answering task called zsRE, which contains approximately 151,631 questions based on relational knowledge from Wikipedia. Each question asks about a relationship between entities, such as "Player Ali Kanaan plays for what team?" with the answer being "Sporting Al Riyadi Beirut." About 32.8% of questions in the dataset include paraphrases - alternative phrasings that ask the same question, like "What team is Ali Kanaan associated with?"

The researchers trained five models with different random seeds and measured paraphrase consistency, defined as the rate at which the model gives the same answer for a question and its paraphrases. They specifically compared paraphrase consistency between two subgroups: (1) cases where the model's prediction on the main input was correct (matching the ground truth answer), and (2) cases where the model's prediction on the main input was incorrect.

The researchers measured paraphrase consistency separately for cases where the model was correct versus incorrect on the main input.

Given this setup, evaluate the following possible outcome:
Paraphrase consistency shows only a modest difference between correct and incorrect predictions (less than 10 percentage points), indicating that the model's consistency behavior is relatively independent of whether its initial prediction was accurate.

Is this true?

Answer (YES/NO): NO